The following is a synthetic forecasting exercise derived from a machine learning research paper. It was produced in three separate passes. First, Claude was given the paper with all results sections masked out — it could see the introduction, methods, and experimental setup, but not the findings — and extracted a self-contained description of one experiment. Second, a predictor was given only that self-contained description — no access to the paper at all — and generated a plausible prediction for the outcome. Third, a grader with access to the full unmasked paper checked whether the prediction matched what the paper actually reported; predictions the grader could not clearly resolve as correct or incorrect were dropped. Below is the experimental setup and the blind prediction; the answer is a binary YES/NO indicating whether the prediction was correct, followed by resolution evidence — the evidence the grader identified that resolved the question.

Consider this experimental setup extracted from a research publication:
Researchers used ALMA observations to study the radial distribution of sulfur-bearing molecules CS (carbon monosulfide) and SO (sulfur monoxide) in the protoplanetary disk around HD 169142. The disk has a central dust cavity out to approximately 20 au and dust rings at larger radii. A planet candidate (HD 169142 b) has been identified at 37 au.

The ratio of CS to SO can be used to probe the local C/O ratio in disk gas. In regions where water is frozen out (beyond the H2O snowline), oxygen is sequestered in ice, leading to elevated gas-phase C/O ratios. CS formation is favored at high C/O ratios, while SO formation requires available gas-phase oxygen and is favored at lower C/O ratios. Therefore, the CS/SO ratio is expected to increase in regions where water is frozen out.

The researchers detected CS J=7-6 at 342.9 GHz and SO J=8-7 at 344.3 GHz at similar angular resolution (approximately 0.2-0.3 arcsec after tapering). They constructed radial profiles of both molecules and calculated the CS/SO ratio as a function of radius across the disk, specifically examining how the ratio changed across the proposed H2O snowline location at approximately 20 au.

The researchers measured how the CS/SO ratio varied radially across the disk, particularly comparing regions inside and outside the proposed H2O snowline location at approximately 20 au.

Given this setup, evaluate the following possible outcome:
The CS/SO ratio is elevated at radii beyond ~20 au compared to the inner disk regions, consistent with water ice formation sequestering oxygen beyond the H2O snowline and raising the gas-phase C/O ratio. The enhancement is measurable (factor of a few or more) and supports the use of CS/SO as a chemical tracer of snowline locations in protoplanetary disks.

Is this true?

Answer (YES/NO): YES